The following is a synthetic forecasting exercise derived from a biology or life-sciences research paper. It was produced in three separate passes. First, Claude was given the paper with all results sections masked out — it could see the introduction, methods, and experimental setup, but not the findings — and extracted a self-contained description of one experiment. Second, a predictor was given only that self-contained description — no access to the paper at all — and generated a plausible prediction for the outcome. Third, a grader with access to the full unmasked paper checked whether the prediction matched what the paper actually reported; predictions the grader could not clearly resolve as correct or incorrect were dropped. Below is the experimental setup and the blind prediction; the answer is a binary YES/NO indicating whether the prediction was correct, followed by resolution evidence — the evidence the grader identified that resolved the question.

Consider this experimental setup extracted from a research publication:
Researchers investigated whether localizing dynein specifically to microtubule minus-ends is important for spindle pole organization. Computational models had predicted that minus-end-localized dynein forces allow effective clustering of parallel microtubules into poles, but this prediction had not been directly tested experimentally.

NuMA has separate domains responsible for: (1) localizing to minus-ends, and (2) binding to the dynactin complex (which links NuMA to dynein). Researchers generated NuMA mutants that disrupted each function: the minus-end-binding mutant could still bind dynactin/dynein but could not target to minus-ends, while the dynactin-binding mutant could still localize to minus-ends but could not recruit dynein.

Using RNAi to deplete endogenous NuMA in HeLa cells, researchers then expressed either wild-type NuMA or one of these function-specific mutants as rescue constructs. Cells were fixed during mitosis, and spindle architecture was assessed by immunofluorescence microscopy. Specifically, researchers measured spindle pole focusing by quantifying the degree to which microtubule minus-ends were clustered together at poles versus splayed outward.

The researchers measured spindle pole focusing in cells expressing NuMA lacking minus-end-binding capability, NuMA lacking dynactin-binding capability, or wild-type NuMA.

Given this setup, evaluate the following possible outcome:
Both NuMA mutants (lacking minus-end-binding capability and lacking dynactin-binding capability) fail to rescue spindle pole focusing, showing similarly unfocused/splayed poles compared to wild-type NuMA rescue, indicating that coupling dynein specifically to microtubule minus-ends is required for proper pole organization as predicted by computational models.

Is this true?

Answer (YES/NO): YES